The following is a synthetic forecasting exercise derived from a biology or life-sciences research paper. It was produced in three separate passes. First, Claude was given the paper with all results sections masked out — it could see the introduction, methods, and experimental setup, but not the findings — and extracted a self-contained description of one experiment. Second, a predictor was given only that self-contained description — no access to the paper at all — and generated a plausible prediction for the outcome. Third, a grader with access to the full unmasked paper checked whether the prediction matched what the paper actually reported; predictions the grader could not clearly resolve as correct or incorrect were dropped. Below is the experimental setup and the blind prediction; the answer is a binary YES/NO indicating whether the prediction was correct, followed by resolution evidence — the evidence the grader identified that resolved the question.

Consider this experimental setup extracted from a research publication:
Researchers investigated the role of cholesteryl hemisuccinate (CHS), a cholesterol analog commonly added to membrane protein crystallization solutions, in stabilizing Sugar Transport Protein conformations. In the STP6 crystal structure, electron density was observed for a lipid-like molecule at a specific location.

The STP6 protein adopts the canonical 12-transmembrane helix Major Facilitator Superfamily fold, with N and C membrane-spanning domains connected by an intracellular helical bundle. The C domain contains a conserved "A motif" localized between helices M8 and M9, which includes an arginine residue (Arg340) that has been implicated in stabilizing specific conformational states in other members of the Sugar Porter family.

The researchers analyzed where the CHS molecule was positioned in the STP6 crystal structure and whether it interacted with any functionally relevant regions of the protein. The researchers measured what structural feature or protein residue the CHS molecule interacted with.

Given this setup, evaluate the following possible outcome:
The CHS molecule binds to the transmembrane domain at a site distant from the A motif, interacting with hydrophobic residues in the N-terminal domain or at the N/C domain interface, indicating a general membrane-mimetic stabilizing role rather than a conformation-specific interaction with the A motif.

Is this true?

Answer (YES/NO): NO